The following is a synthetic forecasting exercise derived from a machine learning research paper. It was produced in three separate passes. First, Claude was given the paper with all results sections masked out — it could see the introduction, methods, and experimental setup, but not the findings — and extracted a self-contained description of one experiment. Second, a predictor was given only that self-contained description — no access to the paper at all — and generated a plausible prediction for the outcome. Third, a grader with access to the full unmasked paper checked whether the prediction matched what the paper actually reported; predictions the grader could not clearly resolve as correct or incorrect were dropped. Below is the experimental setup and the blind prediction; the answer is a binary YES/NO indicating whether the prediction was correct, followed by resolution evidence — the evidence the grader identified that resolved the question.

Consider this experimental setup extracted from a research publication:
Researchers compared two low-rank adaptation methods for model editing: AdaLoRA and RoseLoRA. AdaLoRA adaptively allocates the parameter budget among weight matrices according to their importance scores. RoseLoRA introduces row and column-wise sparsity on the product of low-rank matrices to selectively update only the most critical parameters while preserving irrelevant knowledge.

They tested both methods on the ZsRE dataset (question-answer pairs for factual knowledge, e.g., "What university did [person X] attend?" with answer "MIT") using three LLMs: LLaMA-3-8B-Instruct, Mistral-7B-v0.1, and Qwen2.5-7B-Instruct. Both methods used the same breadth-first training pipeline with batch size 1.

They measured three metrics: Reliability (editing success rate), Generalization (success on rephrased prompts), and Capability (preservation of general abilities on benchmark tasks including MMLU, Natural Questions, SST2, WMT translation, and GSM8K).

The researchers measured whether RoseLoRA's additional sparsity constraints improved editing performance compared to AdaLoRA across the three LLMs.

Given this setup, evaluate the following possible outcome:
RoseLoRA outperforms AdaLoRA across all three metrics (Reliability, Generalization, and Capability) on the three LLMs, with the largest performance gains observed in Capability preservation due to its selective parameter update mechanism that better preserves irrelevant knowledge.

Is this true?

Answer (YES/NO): NO